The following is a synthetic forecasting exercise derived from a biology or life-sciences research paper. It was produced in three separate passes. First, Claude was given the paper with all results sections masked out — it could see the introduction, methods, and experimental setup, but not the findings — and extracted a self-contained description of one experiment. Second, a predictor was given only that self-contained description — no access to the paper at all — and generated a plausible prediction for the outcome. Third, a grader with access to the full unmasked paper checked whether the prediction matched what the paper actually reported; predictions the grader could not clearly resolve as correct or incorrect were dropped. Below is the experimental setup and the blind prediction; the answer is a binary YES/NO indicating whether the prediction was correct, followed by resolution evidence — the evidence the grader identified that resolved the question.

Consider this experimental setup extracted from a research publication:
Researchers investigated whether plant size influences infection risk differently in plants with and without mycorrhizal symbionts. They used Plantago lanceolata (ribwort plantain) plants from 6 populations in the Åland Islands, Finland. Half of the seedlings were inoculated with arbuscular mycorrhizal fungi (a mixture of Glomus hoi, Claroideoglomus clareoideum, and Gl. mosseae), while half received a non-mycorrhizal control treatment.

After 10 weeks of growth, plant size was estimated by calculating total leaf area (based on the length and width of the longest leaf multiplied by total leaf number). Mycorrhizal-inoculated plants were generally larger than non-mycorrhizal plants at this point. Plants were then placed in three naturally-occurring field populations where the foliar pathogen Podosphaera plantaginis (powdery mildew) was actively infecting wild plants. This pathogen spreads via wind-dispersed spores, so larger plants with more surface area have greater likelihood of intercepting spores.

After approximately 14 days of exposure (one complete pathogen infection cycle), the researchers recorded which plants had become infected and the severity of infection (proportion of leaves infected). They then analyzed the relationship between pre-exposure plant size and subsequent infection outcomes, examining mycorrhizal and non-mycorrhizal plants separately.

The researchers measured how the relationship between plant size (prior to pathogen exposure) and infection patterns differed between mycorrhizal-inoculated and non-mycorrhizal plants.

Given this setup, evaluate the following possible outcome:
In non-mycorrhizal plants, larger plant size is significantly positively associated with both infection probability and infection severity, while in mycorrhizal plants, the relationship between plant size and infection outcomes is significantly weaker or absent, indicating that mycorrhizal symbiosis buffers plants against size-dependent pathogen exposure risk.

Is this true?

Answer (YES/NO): NO